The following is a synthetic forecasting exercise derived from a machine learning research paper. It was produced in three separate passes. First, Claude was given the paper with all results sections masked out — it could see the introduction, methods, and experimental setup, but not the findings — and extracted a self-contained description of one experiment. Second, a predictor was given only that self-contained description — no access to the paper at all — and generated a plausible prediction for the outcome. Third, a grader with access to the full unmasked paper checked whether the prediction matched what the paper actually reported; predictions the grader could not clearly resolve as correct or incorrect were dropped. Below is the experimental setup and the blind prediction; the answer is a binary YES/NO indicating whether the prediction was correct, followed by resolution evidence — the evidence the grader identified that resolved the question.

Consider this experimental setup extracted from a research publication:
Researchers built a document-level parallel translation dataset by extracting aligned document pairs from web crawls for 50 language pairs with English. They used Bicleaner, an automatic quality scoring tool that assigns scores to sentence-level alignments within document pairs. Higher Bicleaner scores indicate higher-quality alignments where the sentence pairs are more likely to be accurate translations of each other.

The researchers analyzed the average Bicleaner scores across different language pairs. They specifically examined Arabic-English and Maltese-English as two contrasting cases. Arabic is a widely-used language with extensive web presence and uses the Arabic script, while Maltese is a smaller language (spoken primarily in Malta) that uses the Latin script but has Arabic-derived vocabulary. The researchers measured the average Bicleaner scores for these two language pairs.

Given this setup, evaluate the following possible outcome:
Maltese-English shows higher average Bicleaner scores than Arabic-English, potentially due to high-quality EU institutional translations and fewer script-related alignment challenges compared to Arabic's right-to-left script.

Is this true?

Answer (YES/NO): NO